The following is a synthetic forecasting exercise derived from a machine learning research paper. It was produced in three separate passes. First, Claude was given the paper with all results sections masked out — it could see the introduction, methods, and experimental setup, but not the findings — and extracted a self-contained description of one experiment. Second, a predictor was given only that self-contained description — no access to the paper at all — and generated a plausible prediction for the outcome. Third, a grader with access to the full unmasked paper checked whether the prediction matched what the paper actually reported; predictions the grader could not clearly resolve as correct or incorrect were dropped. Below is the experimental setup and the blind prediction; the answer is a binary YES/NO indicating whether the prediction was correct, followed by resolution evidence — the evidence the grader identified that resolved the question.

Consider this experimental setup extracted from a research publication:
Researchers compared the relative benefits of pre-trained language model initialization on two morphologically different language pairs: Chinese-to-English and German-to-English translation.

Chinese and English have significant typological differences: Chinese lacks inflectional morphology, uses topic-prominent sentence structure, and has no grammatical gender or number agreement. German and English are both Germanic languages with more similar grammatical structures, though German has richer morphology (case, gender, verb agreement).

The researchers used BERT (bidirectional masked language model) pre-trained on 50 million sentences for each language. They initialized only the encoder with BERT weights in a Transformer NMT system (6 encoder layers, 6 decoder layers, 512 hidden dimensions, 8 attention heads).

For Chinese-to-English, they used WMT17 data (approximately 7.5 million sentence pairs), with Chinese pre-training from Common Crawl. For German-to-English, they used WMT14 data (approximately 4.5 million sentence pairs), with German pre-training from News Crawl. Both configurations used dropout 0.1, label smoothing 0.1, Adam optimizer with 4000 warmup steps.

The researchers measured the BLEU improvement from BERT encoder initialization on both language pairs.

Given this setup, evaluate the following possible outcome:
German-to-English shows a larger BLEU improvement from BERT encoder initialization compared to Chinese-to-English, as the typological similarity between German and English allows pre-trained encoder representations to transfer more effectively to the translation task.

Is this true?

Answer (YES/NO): YES